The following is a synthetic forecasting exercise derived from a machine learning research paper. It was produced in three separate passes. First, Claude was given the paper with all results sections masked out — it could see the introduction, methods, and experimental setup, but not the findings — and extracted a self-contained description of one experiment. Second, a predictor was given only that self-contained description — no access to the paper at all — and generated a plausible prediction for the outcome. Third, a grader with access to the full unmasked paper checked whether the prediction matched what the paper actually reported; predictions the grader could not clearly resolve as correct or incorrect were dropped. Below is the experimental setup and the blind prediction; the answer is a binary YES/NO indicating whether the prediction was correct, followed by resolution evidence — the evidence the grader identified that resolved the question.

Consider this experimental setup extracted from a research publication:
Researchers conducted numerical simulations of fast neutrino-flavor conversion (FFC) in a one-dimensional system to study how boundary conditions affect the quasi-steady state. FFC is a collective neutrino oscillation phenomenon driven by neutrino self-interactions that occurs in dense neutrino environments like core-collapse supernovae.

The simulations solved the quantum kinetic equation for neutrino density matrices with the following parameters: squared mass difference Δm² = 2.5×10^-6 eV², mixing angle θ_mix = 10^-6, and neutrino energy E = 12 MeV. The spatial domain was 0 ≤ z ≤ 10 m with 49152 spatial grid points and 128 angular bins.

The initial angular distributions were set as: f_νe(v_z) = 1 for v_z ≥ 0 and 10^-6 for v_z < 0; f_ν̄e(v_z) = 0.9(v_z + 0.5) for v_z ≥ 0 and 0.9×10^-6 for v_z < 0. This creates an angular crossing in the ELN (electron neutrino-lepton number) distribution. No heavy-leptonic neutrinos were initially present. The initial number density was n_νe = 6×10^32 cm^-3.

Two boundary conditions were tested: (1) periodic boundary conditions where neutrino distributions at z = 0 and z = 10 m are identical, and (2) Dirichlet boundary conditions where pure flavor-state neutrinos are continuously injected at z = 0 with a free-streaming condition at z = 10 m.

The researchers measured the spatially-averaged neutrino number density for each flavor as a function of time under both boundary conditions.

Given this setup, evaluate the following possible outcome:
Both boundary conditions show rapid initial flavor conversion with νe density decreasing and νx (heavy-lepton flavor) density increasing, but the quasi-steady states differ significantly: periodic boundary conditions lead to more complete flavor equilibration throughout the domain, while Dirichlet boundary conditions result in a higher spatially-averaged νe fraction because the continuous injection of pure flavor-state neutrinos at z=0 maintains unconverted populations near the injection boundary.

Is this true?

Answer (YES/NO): NO